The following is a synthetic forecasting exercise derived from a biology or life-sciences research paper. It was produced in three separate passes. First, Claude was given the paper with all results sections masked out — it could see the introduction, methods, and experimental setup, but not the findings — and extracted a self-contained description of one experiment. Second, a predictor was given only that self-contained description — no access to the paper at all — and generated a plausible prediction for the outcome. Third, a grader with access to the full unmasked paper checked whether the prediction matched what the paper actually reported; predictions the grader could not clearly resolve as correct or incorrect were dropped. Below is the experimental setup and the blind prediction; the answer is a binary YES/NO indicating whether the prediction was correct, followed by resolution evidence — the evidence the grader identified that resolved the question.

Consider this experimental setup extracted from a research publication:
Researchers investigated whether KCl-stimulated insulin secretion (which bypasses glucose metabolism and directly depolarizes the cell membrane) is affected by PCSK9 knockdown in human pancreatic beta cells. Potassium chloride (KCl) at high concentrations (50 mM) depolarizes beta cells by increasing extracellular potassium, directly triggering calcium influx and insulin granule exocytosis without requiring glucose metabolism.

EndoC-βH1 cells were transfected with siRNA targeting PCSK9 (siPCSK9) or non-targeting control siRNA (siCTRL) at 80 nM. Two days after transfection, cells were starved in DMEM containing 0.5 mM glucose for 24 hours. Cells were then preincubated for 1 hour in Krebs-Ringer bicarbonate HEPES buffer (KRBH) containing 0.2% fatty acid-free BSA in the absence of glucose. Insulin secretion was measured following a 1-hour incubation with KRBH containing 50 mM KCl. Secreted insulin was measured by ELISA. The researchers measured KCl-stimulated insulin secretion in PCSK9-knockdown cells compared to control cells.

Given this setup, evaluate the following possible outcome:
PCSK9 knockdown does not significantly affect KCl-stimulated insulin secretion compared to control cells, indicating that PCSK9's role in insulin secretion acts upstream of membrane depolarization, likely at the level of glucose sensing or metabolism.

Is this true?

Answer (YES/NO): NO